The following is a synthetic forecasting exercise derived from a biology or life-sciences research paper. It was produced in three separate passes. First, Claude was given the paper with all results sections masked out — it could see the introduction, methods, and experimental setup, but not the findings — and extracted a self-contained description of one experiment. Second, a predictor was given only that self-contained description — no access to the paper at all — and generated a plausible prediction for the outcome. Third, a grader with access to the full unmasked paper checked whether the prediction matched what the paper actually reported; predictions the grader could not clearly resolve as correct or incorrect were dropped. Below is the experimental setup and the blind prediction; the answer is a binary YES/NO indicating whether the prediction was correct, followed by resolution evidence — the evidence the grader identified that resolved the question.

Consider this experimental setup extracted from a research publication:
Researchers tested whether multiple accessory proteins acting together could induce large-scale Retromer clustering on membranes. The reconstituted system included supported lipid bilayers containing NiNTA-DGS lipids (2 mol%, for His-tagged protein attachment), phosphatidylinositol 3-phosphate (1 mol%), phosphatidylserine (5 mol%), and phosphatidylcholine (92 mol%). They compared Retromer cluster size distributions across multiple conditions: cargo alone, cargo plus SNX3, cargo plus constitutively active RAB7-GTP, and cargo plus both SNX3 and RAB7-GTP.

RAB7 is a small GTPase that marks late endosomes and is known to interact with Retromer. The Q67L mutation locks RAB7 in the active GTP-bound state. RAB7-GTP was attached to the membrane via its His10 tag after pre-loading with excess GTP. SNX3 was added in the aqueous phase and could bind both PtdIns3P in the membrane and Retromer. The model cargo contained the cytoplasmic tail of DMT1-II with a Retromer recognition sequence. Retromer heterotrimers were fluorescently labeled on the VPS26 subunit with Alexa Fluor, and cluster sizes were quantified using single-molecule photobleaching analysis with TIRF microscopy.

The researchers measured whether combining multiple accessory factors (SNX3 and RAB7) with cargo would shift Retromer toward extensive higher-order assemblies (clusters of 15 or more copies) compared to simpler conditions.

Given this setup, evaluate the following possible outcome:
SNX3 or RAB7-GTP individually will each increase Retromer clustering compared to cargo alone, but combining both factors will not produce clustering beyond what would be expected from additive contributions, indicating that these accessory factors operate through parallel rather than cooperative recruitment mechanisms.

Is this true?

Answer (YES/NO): NO